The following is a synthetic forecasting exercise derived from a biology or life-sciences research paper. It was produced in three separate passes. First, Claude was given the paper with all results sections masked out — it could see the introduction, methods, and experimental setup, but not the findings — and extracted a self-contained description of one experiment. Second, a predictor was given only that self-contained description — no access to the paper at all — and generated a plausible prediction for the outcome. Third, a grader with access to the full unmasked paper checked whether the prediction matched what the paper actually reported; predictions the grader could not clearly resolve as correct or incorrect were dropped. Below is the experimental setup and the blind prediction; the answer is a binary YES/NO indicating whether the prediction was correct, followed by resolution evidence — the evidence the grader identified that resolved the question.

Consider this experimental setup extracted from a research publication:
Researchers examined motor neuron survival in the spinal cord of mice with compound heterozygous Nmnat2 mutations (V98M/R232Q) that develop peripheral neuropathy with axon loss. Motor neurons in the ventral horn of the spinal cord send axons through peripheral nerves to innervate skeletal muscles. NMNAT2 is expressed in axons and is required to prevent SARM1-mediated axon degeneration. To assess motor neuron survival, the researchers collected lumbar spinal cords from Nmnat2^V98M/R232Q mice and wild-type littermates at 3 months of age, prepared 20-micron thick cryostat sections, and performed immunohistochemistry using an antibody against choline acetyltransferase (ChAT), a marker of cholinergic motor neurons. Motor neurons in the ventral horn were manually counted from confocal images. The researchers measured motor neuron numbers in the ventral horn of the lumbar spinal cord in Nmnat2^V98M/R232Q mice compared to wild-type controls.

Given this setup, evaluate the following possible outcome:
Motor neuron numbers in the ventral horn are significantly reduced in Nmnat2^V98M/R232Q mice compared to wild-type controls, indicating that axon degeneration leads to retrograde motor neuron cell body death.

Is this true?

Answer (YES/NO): NO